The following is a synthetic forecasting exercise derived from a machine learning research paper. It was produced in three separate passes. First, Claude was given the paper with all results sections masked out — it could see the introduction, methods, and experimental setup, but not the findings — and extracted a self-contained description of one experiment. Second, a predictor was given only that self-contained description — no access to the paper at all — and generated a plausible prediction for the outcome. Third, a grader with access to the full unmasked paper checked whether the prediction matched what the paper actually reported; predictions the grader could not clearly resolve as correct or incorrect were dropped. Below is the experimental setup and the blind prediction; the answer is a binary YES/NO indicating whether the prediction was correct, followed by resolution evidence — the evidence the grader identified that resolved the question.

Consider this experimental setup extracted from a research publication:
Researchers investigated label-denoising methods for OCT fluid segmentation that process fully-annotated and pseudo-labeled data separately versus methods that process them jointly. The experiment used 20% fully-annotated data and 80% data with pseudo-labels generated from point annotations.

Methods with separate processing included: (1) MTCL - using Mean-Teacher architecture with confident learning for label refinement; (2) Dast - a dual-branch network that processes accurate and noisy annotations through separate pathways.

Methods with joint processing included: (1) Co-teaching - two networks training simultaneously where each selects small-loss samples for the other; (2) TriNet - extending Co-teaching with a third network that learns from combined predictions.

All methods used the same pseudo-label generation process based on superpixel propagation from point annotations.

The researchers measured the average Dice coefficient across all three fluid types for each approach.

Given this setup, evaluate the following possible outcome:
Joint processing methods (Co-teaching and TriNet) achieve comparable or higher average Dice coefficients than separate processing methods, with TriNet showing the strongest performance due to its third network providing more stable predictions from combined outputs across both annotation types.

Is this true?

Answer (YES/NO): NO